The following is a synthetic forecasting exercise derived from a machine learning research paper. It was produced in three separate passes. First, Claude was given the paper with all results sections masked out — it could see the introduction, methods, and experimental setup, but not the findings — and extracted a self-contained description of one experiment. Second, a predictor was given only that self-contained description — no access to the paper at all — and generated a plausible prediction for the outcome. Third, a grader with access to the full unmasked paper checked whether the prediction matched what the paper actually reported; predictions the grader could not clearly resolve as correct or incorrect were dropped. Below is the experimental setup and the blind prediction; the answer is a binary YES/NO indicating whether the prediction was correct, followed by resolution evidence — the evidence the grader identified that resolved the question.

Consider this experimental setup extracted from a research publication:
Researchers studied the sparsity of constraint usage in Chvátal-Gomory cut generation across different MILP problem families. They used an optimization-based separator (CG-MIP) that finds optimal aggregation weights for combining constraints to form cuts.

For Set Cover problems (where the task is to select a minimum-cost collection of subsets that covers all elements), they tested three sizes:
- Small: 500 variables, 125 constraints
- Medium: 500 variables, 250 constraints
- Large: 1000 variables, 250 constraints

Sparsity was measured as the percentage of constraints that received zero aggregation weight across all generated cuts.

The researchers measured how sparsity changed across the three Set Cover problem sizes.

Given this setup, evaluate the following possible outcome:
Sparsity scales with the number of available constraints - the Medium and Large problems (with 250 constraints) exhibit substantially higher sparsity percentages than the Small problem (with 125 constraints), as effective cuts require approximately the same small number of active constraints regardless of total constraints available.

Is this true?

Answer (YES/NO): YES